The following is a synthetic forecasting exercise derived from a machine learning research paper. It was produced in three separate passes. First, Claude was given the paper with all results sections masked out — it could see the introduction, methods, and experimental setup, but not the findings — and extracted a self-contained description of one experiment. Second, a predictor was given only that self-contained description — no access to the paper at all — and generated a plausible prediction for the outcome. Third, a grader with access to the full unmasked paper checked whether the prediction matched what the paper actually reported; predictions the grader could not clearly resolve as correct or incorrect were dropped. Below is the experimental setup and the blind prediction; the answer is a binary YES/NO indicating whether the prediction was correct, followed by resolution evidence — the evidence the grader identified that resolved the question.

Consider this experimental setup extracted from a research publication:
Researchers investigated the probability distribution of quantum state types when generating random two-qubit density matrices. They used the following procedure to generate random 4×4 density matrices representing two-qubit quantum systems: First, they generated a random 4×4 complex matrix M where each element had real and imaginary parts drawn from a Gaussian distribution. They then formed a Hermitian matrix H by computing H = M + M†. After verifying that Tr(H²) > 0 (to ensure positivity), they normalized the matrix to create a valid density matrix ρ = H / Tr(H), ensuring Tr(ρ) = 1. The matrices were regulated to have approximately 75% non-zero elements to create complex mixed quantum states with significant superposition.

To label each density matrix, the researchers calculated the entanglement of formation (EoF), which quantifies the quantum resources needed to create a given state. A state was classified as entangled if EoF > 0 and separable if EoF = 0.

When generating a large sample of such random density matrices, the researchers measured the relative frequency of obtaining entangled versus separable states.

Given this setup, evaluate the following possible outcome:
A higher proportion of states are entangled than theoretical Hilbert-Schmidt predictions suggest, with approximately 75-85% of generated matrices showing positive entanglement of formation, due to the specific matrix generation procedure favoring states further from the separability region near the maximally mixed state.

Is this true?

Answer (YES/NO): YES